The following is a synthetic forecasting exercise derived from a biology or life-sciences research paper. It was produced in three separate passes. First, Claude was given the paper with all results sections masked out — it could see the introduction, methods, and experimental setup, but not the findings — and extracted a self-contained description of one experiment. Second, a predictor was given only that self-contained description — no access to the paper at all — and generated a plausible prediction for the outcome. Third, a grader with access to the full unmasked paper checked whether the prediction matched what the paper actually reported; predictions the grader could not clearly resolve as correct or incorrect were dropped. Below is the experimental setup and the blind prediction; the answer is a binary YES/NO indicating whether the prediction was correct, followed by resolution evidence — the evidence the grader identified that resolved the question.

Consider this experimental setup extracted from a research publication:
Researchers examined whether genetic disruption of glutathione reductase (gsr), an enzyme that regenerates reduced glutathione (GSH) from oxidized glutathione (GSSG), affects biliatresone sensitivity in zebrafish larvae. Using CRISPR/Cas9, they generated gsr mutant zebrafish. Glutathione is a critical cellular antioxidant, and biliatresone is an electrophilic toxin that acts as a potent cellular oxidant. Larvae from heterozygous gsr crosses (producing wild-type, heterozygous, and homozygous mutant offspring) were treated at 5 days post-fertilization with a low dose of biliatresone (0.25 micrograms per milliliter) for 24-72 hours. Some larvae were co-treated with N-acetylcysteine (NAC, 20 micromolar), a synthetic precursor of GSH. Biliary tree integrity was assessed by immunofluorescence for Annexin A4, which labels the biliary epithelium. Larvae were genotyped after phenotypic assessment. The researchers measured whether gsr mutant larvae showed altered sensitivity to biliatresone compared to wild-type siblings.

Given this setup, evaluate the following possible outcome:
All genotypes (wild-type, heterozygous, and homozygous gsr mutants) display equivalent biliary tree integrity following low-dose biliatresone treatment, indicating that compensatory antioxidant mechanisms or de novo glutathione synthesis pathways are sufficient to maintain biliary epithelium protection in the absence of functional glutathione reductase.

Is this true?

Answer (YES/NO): NO